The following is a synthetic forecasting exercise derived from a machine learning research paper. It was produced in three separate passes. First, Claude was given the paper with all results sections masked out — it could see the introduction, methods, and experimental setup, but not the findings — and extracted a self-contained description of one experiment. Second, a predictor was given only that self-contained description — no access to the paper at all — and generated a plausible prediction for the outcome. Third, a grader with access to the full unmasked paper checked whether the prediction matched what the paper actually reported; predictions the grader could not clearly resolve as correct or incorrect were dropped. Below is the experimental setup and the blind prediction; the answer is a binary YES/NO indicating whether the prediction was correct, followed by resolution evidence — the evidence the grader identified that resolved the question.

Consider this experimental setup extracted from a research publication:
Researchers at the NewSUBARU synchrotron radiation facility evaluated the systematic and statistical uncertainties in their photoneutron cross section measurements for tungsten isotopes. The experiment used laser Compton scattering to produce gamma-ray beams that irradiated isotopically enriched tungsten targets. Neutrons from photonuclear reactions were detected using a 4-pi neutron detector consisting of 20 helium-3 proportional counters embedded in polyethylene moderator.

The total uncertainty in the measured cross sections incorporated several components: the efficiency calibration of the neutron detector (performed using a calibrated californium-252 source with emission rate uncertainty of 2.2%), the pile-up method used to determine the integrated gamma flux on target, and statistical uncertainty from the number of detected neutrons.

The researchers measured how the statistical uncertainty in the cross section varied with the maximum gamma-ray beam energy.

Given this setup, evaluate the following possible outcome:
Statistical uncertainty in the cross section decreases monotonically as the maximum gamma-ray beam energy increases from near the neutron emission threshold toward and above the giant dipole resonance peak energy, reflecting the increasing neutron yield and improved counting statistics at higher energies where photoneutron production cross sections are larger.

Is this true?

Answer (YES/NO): YES